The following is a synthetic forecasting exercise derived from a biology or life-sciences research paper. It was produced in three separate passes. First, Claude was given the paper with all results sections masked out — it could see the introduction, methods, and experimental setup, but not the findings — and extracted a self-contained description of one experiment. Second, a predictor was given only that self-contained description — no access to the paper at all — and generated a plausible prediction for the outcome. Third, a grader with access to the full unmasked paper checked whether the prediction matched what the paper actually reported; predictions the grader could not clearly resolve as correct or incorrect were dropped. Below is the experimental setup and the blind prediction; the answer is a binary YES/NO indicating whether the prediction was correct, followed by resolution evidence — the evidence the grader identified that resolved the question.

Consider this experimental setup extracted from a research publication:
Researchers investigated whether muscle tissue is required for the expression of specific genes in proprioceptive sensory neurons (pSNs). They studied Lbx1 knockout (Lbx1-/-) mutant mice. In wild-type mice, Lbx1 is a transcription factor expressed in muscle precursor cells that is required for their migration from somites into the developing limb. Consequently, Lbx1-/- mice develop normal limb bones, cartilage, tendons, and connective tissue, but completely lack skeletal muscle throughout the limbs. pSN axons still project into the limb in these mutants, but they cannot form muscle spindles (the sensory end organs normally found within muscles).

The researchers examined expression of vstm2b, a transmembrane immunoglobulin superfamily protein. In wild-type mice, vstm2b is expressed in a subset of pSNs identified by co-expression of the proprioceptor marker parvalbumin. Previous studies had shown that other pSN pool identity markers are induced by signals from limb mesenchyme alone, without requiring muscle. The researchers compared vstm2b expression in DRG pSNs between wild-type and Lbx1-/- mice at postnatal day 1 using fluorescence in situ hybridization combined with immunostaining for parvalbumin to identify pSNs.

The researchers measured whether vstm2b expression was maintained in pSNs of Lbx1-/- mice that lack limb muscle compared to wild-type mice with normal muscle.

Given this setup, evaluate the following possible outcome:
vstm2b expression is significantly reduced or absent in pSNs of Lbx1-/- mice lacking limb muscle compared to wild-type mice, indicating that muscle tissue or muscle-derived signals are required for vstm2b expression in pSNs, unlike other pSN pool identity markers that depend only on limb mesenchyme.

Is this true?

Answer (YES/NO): YES